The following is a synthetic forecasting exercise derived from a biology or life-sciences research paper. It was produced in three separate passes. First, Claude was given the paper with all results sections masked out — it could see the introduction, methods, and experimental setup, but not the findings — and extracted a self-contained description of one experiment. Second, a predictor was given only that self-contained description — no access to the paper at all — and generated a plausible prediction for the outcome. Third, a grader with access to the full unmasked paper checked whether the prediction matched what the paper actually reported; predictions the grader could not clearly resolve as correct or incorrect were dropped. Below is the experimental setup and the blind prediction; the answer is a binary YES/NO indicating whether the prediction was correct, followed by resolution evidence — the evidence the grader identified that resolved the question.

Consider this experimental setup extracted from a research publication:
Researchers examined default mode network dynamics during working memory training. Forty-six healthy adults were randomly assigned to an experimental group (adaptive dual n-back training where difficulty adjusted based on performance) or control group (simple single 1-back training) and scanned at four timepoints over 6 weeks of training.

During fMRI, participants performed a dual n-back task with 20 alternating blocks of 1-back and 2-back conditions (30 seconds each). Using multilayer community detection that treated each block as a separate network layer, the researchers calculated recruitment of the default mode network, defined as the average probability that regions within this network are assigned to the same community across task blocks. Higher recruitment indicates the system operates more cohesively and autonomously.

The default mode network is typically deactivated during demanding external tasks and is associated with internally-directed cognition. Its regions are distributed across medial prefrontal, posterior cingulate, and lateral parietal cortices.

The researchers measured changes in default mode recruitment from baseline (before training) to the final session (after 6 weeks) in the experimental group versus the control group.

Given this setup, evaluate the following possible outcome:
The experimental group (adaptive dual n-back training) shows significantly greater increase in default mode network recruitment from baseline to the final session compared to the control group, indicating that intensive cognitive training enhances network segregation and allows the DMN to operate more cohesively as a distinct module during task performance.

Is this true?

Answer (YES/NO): NO